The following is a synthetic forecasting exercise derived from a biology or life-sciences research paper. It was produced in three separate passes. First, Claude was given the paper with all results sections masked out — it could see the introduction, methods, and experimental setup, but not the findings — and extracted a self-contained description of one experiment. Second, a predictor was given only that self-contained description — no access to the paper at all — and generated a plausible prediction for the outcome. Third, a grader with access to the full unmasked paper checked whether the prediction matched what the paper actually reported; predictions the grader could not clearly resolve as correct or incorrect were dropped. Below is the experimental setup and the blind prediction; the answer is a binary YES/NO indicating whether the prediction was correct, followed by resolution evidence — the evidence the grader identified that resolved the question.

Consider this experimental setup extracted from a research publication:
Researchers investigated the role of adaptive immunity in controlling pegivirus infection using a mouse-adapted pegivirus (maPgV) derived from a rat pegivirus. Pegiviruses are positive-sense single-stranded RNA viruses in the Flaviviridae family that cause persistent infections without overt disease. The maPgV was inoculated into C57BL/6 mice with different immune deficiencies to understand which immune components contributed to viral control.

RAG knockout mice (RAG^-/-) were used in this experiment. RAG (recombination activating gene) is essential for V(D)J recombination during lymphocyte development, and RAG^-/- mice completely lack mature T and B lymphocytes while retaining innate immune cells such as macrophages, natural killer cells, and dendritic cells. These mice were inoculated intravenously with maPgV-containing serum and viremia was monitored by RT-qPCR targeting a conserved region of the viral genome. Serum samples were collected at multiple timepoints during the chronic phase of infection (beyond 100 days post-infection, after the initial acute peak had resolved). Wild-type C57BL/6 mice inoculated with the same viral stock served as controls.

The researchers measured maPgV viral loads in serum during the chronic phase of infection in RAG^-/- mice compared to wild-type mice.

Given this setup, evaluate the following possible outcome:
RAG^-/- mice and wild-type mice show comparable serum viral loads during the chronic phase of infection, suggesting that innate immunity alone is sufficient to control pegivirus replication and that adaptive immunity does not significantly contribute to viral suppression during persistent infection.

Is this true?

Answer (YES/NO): NO